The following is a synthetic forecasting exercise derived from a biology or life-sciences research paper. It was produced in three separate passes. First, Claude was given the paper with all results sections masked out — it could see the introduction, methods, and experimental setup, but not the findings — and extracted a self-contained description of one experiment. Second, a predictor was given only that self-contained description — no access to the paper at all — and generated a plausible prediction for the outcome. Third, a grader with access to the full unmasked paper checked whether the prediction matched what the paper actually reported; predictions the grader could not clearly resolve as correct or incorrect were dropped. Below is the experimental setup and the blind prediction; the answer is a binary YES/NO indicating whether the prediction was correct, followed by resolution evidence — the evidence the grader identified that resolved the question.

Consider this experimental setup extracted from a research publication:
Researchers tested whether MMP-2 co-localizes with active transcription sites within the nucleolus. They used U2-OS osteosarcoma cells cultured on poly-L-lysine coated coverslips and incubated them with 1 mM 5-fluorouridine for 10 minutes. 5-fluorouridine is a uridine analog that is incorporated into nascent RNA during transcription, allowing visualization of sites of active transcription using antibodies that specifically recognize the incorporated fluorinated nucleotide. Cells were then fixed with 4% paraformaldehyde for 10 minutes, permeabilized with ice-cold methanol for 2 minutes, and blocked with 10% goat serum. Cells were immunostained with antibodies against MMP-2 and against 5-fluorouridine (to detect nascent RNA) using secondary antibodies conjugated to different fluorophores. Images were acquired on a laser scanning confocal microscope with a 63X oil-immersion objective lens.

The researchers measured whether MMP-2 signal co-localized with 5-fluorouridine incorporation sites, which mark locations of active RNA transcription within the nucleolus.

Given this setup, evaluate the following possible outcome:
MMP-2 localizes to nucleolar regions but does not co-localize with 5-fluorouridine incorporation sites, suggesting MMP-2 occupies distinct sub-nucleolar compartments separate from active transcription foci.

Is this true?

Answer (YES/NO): NO